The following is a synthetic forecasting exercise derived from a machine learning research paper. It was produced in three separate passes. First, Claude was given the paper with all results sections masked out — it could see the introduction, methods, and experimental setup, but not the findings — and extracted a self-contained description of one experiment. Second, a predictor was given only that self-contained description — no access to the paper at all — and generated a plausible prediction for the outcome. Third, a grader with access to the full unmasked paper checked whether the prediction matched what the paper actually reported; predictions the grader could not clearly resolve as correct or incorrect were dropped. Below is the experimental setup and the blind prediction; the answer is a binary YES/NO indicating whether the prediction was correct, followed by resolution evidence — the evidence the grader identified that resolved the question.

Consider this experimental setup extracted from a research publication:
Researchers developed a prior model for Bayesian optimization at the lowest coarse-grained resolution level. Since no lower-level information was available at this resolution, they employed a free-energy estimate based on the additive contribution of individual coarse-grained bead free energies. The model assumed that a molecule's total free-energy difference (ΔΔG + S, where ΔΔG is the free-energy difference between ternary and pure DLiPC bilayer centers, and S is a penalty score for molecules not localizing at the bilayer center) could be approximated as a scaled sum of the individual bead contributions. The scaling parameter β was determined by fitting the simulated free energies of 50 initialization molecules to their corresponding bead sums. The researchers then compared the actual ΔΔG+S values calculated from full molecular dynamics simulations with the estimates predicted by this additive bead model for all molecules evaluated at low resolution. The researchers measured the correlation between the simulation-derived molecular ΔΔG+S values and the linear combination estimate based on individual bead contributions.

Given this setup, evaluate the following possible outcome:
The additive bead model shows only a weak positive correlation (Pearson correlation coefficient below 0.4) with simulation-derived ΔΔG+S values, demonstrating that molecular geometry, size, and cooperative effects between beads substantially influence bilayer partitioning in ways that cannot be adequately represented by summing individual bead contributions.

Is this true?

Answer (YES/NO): NO